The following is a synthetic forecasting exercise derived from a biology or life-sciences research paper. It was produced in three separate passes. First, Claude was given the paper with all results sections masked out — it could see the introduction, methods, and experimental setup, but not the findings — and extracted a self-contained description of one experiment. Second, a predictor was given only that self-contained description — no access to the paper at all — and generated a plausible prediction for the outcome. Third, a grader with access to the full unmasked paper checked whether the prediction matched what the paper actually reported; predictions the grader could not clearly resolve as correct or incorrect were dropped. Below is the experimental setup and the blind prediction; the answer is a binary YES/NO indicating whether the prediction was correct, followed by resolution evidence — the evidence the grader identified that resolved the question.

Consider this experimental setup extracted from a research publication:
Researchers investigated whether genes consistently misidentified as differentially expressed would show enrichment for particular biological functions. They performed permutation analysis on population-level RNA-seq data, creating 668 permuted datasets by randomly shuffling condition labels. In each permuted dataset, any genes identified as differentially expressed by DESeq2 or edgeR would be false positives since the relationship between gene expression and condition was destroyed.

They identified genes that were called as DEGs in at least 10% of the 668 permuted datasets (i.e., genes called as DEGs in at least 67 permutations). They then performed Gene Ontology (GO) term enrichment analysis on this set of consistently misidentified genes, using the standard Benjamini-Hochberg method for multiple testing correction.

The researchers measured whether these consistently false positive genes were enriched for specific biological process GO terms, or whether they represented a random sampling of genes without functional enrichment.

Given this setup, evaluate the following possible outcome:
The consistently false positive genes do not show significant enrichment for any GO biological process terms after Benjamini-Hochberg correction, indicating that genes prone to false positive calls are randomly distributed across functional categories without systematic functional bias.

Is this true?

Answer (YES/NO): NO